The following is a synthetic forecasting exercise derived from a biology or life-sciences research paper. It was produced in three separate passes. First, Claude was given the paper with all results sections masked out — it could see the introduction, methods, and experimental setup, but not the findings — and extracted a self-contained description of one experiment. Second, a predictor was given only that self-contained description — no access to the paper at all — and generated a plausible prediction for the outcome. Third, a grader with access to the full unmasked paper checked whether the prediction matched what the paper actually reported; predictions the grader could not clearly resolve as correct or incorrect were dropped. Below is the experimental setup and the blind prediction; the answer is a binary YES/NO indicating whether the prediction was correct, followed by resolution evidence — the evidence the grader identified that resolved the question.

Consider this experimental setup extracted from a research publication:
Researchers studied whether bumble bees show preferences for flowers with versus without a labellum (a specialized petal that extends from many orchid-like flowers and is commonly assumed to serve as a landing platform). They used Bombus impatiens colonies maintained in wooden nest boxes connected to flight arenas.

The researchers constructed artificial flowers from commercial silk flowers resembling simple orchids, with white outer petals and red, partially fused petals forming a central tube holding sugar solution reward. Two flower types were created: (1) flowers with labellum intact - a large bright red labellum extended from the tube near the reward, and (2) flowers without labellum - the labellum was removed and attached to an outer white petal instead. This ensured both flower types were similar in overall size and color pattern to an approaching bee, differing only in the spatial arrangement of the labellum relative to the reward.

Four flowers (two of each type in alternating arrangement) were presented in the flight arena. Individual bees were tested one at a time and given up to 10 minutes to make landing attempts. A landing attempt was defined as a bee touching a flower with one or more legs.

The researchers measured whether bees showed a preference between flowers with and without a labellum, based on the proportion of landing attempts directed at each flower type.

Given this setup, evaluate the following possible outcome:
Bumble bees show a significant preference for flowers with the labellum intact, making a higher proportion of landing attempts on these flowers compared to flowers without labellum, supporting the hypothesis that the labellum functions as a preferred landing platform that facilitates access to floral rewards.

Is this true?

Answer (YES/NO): NO